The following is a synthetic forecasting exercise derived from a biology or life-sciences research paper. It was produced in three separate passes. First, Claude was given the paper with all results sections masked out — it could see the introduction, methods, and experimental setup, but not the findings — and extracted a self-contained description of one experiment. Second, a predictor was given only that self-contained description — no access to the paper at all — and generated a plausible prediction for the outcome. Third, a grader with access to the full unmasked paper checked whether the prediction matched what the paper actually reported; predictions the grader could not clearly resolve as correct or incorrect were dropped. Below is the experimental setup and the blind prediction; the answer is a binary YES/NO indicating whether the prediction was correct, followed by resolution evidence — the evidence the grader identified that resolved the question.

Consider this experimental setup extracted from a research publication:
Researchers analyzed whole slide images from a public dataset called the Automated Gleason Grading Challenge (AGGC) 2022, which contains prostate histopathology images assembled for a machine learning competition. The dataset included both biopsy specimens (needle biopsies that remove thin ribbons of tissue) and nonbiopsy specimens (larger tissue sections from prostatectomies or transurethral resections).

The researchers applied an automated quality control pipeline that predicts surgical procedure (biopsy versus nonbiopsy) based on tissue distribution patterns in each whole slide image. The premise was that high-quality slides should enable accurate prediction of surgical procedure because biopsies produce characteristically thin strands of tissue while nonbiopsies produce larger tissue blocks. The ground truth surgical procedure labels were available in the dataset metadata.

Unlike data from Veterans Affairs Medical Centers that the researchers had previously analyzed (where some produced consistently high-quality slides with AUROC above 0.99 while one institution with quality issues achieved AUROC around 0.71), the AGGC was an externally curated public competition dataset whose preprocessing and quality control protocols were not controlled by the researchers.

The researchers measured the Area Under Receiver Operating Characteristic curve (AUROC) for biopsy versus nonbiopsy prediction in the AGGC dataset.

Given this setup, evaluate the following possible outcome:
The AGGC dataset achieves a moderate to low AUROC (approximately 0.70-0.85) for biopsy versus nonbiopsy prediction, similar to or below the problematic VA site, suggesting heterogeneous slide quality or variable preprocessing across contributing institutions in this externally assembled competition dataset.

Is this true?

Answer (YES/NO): NO